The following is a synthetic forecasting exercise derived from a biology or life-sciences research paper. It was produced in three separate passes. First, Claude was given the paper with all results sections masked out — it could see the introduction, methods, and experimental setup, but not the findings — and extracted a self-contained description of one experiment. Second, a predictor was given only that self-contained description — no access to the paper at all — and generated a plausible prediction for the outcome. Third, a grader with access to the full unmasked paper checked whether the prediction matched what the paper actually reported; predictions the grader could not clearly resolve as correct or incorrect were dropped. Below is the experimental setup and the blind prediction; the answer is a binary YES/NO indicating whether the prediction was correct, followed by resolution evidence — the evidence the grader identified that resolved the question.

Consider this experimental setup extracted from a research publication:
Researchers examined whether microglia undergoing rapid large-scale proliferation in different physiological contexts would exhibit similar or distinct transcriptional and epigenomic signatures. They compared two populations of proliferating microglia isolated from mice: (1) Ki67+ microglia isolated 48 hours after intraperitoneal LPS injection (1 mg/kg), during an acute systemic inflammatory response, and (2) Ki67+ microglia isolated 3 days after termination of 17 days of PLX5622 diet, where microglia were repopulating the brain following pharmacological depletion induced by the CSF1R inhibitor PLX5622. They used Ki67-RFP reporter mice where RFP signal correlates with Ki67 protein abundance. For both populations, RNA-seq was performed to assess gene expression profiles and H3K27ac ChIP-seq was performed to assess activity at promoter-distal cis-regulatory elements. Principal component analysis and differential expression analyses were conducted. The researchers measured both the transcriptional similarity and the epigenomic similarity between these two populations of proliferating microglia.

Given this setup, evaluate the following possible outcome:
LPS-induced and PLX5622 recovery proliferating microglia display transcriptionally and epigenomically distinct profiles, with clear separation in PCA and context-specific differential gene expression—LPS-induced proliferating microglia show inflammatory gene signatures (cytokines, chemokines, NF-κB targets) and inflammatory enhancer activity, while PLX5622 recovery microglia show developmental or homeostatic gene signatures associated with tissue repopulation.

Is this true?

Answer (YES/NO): NO